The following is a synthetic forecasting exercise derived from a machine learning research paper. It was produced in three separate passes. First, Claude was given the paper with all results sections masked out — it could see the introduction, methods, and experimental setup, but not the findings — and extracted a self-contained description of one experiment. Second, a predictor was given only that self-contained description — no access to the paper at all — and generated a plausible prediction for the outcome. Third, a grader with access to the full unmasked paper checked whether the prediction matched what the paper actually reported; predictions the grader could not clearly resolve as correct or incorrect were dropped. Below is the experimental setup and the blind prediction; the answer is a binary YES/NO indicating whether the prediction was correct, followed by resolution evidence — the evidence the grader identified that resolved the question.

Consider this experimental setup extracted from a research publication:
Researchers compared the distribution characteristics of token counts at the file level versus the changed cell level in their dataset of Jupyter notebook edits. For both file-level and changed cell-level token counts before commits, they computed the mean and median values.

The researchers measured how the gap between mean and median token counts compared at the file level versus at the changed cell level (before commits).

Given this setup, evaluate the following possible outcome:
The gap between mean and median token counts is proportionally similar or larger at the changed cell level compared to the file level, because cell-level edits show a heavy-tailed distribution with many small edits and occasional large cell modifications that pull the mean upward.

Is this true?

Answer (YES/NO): YES